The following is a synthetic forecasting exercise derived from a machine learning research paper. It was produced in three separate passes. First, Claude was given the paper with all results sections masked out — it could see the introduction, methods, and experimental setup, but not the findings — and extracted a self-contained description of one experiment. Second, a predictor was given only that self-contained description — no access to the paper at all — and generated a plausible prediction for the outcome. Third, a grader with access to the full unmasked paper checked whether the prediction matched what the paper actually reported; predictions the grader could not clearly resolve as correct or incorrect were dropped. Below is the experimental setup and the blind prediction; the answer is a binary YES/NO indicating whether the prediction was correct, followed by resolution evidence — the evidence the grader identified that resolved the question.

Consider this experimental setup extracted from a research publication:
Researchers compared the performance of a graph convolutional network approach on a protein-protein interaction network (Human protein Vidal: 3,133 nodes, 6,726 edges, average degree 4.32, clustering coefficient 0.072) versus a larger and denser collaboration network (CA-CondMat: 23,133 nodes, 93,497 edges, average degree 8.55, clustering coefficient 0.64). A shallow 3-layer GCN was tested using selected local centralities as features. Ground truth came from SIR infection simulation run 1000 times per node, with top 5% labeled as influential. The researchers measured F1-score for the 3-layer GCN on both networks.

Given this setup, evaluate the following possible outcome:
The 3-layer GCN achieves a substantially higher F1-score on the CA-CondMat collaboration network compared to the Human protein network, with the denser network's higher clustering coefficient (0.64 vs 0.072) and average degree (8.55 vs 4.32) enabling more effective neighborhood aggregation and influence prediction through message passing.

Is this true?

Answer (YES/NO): NO